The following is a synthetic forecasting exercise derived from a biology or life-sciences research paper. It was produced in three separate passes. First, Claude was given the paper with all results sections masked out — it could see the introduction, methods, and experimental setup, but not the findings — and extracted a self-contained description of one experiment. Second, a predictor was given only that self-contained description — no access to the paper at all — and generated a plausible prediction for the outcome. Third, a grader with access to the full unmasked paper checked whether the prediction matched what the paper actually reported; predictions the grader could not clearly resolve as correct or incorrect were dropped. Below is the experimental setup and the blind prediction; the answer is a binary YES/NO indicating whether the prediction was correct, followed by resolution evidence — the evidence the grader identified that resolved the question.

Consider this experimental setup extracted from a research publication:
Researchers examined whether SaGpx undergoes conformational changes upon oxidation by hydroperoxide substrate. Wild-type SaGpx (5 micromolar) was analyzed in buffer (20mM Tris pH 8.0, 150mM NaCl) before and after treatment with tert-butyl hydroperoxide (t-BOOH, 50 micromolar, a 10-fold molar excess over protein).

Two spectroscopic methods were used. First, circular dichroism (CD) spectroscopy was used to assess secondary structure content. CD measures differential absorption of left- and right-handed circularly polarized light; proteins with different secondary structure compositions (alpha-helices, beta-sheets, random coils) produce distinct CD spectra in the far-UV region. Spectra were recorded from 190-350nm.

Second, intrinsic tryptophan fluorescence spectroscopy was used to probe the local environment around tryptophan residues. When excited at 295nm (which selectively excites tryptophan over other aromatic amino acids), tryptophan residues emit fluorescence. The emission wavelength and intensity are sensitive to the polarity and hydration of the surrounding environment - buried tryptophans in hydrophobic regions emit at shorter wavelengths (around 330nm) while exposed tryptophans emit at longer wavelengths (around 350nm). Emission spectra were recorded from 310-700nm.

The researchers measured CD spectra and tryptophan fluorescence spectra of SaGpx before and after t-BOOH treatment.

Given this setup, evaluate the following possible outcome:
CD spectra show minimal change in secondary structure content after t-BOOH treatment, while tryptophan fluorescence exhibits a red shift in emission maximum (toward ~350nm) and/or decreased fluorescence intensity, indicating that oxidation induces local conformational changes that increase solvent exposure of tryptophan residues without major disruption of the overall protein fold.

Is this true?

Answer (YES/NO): NO